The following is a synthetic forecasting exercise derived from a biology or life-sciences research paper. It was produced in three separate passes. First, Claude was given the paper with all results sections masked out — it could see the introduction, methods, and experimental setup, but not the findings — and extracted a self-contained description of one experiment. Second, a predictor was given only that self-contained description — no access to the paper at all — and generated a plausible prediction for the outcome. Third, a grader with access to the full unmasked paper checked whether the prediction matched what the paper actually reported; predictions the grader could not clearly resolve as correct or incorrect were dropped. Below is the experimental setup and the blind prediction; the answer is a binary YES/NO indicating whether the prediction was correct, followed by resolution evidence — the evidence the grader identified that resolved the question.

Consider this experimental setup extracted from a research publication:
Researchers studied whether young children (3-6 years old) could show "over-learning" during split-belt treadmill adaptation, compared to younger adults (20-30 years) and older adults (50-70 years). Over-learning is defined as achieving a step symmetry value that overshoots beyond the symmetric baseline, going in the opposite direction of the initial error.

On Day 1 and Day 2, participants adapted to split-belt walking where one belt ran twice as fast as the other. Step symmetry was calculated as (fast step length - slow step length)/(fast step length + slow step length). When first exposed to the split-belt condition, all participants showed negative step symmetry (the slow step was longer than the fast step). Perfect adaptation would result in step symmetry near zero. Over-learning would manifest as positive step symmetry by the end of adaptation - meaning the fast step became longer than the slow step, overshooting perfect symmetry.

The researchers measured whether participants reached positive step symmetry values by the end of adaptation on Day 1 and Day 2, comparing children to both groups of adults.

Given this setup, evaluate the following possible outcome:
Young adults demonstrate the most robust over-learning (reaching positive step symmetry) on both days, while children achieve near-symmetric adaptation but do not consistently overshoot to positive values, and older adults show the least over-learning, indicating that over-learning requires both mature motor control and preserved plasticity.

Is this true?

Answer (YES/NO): NO